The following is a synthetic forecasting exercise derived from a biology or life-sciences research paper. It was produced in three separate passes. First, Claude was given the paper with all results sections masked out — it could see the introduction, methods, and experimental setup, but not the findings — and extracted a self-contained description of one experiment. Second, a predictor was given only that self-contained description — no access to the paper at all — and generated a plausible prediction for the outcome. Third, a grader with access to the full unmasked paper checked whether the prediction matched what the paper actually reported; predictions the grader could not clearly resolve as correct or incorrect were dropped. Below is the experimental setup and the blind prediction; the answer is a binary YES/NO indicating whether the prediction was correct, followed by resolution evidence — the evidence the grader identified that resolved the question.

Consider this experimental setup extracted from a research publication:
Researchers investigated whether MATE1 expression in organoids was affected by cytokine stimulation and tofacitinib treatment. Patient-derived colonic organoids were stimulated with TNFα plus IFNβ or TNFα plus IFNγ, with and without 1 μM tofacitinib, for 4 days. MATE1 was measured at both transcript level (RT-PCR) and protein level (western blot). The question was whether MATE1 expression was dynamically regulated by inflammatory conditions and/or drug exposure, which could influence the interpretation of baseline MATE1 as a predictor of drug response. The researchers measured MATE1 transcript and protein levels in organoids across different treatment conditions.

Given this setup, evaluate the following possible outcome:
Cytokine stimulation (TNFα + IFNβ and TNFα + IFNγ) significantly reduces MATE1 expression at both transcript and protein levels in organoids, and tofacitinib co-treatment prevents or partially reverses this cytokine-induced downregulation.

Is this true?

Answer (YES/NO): NO